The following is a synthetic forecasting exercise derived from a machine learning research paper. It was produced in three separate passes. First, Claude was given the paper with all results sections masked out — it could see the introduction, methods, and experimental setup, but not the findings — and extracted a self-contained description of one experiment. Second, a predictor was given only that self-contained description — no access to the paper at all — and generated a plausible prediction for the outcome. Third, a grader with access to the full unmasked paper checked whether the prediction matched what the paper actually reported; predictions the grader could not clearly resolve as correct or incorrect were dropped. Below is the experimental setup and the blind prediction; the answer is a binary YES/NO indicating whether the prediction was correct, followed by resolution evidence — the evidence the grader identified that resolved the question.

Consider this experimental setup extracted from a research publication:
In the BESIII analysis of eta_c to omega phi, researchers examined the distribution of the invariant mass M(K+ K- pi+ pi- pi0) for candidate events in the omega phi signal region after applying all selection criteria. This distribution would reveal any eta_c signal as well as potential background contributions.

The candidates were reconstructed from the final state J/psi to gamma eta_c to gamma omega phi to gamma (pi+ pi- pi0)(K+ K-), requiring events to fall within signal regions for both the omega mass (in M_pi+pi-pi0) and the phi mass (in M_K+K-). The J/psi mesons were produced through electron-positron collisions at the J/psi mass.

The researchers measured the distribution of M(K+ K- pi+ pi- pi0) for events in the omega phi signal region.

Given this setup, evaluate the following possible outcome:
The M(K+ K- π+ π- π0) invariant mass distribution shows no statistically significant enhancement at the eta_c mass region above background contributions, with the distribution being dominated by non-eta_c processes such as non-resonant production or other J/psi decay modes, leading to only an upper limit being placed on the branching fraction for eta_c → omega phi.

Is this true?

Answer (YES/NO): NO